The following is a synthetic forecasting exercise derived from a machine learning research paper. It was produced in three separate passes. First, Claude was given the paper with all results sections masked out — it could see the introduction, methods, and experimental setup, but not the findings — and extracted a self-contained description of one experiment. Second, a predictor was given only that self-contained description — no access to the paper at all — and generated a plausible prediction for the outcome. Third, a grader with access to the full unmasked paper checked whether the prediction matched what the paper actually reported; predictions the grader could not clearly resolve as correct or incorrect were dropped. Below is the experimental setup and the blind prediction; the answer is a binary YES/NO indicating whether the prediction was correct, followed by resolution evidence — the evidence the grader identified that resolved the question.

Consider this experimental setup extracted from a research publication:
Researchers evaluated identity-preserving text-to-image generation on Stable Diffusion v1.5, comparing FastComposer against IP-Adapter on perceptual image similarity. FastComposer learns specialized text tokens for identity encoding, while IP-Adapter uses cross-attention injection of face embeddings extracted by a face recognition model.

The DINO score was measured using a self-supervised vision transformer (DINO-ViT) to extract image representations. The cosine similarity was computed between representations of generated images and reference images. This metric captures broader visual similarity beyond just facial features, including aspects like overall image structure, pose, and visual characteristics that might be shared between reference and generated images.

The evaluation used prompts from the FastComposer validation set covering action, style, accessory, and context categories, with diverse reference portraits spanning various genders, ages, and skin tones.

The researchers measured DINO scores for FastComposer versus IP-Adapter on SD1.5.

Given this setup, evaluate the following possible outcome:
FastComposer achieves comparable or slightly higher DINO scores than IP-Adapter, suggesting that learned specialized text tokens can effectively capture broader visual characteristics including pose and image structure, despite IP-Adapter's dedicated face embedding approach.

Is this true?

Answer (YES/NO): NO